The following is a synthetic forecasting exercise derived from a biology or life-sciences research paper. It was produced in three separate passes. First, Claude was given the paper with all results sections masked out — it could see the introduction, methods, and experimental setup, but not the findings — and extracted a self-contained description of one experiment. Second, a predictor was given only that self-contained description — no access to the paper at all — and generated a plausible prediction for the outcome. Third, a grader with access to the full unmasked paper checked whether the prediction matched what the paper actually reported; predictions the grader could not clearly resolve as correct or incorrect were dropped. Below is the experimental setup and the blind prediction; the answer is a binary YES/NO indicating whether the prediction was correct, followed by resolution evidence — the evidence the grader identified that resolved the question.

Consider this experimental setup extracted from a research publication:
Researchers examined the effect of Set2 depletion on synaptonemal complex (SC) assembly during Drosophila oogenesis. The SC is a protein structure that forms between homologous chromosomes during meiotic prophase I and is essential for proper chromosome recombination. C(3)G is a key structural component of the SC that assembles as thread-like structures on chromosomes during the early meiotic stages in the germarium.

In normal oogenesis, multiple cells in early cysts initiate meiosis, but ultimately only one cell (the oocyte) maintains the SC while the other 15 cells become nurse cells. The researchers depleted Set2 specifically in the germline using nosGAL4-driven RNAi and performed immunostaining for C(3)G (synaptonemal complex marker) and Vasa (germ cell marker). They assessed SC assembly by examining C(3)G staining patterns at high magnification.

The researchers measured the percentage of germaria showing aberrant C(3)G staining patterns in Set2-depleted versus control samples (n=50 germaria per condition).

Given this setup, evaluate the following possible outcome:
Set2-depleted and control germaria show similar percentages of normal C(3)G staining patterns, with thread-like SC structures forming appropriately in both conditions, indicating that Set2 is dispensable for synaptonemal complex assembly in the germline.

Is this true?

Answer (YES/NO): NO